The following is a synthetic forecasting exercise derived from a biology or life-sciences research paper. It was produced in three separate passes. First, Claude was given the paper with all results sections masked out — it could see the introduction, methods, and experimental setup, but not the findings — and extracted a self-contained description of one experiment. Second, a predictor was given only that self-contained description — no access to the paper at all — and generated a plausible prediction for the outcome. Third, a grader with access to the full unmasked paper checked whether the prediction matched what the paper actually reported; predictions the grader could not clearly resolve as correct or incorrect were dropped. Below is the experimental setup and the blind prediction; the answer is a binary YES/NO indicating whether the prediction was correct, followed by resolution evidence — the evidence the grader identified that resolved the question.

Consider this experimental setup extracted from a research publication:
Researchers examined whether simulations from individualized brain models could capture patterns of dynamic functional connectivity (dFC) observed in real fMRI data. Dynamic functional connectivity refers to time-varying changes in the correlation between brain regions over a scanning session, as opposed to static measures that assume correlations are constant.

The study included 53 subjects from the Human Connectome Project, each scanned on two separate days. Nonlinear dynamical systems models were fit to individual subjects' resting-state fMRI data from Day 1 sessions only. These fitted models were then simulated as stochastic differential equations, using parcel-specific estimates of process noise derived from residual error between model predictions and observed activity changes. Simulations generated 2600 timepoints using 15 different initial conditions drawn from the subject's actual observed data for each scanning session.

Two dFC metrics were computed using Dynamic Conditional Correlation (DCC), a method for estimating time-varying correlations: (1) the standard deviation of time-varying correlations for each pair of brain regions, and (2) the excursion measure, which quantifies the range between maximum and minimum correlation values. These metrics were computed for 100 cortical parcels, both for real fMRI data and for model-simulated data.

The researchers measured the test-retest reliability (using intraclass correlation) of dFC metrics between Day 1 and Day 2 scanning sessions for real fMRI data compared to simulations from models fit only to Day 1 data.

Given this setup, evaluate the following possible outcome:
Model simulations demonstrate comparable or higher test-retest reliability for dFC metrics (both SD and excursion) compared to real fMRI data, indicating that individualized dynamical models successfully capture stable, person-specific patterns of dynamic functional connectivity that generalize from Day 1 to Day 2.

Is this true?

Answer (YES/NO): YES